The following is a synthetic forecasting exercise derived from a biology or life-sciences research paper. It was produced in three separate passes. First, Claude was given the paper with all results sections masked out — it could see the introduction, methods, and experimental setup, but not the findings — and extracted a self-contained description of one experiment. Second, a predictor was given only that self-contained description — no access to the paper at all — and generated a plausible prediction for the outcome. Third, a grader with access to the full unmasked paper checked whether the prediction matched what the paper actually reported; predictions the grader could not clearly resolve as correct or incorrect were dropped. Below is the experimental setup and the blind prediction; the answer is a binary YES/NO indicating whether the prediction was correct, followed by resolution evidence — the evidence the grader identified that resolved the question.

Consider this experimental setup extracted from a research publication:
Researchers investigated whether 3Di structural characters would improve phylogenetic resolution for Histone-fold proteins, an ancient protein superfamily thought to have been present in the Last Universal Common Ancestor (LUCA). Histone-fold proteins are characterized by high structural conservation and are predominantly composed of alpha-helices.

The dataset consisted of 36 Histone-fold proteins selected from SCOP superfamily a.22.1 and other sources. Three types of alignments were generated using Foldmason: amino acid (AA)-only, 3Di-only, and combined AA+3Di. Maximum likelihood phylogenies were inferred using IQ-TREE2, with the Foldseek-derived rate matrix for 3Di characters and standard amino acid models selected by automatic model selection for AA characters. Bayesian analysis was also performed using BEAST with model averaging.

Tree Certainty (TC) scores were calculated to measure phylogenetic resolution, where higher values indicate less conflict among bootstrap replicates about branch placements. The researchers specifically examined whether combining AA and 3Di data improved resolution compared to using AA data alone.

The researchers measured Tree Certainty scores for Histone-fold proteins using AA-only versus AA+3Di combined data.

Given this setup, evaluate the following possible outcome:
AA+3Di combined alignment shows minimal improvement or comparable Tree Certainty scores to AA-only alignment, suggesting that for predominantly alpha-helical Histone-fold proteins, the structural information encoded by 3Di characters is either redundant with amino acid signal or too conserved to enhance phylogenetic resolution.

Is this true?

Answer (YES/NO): YES